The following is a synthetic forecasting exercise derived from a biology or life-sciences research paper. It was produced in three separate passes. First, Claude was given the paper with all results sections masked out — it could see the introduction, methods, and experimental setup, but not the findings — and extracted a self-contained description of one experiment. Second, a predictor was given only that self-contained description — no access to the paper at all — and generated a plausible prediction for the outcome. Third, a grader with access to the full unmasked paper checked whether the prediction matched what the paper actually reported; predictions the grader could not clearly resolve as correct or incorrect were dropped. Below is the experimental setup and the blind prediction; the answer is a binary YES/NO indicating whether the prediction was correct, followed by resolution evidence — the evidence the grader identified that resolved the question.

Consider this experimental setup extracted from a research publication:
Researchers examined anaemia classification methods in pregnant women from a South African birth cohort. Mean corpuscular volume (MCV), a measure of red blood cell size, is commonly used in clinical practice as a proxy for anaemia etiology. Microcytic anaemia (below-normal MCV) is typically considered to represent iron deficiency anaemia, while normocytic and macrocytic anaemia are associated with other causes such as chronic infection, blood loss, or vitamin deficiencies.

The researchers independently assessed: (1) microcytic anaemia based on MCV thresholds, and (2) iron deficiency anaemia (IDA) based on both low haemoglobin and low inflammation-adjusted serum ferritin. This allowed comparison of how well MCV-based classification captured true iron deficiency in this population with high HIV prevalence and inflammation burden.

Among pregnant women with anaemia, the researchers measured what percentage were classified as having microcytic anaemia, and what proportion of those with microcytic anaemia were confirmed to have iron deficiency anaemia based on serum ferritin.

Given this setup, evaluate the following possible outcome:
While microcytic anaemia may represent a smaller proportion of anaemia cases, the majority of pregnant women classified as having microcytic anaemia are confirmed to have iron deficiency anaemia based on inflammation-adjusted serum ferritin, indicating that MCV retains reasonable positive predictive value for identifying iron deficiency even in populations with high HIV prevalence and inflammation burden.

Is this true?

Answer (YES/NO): YES